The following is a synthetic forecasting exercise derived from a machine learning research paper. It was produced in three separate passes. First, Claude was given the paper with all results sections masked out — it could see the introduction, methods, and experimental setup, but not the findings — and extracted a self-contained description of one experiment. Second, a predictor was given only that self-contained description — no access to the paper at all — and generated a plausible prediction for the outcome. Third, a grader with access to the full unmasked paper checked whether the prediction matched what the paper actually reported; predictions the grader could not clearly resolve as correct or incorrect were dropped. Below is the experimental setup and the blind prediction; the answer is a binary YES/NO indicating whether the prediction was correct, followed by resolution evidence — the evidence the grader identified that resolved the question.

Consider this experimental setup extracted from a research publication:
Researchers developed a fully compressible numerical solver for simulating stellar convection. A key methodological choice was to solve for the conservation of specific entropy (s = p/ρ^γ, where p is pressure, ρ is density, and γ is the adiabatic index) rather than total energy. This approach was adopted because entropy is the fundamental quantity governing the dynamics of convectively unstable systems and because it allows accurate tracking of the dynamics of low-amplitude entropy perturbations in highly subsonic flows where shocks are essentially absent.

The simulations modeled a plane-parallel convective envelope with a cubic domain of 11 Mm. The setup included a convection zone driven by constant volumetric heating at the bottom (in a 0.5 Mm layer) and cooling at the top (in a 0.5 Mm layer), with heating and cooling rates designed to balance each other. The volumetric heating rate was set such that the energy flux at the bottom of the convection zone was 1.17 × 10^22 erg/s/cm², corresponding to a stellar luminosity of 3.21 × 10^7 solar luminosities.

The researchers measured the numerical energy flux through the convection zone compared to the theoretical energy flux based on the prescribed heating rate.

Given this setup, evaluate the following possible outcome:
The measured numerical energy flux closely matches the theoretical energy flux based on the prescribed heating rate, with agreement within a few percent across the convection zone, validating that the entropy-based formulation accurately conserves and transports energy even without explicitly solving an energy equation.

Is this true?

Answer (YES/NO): NO